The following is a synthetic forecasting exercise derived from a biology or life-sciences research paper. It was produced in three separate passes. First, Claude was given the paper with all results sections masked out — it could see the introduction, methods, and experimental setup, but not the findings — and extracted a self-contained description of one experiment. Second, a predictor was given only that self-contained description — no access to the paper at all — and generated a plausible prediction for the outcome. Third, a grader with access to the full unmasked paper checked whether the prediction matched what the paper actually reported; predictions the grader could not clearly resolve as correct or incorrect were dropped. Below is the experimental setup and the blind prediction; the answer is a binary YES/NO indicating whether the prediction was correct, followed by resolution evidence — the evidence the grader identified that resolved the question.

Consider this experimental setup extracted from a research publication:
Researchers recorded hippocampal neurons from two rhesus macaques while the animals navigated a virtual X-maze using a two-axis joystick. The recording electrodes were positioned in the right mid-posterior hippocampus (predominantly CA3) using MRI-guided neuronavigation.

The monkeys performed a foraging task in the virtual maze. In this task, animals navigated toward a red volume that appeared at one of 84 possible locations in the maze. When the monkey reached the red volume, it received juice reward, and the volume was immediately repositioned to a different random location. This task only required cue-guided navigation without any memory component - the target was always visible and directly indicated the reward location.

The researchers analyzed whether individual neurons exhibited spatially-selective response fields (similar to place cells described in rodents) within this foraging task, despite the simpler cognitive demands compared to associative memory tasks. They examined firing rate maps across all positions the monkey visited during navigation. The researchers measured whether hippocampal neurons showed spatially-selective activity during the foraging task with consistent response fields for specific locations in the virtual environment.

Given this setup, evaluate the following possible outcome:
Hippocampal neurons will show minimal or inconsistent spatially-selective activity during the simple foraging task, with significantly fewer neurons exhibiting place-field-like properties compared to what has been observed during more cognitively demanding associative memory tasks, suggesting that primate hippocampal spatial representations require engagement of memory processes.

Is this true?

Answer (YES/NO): NO